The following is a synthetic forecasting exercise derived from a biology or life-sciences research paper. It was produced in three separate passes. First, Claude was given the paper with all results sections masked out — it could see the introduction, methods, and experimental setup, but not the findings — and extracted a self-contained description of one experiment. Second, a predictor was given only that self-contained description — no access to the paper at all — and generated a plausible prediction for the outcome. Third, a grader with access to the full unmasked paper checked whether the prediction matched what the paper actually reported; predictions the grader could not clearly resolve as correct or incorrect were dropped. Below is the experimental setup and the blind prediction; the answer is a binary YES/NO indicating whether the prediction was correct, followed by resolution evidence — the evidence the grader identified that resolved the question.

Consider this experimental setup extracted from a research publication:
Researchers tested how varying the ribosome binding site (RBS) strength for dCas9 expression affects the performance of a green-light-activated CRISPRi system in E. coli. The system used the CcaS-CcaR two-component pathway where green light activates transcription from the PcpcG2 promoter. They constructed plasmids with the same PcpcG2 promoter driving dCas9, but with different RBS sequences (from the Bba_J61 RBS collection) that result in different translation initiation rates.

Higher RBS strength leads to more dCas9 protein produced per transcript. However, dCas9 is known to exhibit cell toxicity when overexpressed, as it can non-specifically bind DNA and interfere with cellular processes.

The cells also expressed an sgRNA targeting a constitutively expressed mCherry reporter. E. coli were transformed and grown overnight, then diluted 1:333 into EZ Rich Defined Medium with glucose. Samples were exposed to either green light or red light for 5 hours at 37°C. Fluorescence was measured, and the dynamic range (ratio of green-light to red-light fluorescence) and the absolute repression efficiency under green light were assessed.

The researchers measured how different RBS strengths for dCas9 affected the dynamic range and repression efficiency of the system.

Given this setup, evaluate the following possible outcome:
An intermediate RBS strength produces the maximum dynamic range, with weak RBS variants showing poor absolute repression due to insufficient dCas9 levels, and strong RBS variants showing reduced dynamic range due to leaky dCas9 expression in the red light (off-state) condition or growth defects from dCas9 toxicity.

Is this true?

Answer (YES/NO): NO